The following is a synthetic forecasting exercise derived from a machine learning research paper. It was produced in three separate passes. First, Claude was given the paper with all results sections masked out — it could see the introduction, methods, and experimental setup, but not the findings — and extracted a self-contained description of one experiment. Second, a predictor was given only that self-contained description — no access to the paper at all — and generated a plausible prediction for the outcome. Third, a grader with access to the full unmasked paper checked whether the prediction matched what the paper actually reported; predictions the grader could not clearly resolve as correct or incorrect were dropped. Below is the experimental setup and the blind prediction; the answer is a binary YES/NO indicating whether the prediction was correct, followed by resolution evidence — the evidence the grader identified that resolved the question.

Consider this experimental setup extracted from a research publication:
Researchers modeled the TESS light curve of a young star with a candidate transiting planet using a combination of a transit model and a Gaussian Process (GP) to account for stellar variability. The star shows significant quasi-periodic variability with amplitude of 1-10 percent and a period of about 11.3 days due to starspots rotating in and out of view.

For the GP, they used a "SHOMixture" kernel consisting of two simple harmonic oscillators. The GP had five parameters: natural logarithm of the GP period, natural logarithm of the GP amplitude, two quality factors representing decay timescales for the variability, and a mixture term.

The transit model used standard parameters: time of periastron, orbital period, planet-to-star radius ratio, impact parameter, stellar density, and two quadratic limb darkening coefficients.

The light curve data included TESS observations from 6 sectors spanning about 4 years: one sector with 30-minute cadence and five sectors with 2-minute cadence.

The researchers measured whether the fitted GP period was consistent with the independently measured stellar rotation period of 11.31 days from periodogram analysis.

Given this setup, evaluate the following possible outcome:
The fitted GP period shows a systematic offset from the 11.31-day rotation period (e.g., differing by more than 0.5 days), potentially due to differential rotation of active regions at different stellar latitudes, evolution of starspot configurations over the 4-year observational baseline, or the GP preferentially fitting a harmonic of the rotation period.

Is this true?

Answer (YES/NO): NO